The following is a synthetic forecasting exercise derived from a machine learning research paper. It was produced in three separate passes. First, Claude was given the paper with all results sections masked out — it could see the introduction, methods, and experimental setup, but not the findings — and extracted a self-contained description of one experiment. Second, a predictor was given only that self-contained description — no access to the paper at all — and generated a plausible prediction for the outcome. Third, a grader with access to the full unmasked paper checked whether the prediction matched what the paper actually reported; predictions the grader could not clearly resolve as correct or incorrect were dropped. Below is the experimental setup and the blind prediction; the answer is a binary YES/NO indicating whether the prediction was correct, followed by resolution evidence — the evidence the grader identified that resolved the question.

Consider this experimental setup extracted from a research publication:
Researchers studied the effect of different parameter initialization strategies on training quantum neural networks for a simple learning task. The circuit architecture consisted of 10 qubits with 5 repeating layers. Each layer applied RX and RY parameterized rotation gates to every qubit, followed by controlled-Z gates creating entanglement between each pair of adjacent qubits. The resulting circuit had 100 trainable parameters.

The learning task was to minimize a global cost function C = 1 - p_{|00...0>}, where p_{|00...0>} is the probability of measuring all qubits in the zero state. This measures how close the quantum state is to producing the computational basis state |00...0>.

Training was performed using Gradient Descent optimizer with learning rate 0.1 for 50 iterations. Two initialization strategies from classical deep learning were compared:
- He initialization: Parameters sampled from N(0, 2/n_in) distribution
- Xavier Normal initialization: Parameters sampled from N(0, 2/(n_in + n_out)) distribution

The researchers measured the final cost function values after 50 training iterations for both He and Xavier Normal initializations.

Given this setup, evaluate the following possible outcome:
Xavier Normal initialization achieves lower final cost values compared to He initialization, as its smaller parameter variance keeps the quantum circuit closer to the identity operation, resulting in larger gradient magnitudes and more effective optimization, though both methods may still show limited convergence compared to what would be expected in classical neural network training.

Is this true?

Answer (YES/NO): NO